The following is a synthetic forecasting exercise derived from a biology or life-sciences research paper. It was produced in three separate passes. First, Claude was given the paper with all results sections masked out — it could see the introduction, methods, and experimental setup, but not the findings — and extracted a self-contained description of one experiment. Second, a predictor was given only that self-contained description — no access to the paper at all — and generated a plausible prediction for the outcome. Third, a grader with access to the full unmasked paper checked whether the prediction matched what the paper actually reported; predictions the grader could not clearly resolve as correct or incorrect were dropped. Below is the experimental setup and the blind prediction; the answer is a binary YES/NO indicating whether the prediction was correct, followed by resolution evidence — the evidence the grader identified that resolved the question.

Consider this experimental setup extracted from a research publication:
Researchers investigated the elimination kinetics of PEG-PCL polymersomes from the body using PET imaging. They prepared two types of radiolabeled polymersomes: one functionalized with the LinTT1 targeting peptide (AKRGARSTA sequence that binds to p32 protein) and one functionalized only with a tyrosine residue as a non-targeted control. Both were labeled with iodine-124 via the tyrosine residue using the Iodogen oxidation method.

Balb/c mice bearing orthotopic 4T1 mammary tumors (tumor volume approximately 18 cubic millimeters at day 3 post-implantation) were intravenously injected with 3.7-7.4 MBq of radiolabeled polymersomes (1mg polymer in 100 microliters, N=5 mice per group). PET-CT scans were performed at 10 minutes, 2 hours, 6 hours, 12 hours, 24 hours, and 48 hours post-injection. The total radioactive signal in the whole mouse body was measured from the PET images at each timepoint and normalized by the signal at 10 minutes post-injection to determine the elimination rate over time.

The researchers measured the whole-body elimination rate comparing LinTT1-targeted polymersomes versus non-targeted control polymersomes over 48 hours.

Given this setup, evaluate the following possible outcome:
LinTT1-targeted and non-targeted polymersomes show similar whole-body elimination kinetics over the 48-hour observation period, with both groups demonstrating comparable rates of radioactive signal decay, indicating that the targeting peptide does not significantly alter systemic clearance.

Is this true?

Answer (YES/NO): NO